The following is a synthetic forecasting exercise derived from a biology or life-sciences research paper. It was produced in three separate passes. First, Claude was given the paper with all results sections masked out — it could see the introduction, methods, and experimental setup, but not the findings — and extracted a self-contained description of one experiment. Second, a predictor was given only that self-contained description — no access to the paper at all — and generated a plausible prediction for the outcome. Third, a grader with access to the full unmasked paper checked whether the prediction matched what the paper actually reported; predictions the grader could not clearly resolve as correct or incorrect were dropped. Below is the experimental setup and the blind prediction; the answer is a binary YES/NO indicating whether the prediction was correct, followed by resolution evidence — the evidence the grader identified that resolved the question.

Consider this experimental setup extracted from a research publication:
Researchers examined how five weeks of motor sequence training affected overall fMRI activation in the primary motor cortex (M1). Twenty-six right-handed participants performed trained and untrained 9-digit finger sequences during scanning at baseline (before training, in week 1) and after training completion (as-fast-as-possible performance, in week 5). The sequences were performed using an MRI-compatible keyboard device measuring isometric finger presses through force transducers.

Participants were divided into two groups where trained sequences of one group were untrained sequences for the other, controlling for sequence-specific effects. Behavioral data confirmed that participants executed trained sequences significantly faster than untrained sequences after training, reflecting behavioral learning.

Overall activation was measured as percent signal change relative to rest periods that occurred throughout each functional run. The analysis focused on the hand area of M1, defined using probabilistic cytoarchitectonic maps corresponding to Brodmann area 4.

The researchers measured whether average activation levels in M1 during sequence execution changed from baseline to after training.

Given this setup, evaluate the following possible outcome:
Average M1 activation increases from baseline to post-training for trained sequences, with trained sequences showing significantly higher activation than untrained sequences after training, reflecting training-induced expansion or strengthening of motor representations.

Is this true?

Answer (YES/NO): NO